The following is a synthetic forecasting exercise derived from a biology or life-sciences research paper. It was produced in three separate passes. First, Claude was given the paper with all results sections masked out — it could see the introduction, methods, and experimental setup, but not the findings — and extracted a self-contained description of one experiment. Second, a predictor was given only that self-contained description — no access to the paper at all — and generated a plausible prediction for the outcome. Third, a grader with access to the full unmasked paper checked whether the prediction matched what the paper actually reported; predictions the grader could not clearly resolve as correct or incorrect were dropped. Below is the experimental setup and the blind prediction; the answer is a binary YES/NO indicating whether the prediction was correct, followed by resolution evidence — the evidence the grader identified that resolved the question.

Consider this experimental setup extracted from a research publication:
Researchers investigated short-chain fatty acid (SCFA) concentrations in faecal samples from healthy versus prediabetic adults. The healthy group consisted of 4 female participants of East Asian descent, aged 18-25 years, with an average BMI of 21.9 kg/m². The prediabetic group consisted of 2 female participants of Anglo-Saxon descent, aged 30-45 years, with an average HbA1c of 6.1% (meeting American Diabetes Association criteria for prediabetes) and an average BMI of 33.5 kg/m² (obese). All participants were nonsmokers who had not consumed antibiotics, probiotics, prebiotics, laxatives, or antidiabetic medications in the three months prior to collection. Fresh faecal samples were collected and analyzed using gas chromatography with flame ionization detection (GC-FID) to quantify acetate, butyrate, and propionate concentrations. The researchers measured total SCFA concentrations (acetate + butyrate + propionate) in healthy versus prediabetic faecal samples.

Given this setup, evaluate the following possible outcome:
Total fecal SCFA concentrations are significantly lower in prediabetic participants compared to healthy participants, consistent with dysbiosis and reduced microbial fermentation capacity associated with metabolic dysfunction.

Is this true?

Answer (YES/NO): YES